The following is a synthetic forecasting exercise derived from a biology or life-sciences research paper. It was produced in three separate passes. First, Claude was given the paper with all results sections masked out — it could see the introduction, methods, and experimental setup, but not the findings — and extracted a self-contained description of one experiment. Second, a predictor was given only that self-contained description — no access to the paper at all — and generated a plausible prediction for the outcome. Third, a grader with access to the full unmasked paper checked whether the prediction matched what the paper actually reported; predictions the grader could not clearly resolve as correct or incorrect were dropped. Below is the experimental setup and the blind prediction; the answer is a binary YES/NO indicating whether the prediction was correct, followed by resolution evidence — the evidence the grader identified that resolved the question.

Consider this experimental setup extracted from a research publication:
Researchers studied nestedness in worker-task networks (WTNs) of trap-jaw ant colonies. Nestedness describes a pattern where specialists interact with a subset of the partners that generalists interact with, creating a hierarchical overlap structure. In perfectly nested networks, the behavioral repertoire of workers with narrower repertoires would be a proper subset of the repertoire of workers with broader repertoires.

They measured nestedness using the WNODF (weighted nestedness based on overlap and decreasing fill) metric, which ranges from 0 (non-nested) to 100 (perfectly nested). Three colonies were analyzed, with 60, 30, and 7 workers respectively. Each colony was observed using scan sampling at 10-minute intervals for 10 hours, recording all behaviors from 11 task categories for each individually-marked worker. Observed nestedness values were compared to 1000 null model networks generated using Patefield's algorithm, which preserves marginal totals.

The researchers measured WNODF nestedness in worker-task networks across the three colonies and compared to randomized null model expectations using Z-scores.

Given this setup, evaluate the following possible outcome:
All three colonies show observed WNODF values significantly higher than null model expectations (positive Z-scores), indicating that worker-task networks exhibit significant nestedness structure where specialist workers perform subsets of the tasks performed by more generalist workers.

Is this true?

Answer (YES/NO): NO